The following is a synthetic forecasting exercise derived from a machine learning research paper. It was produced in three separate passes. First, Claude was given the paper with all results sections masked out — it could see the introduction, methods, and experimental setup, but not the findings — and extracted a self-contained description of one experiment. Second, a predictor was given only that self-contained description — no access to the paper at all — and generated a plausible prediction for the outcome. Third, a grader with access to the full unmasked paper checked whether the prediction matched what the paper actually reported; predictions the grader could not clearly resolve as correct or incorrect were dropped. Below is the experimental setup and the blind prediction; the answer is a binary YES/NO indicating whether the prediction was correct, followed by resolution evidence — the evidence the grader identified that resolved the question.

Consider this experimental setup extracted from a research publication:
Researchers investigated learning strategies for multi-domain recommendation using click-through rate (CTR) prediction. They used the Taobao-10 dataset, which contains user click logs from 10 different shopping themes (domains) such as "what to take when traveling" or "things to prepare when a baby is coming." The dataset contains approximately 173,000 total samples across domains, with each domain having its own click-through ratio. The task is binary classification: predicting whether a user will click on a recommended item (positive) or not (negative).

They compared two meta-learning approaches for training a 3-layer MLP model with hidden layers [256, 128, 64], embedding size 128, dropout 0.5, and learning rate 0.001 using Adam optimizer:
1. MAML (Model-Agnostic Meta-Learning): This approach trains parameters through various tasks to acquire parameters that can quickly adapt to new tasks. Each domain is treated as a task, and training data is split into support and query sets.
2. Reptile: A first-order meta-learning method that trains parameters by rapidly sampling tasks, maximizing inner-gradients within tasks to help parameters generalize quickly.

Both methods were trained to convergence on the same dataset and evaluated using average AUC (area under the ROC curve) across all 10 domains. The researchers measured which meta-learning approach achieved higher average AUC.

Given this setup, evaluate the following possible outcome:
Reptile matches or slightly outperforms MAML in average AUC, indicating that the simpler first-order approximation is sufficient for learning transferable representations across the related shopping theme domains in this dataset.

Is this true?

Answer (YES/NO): NO